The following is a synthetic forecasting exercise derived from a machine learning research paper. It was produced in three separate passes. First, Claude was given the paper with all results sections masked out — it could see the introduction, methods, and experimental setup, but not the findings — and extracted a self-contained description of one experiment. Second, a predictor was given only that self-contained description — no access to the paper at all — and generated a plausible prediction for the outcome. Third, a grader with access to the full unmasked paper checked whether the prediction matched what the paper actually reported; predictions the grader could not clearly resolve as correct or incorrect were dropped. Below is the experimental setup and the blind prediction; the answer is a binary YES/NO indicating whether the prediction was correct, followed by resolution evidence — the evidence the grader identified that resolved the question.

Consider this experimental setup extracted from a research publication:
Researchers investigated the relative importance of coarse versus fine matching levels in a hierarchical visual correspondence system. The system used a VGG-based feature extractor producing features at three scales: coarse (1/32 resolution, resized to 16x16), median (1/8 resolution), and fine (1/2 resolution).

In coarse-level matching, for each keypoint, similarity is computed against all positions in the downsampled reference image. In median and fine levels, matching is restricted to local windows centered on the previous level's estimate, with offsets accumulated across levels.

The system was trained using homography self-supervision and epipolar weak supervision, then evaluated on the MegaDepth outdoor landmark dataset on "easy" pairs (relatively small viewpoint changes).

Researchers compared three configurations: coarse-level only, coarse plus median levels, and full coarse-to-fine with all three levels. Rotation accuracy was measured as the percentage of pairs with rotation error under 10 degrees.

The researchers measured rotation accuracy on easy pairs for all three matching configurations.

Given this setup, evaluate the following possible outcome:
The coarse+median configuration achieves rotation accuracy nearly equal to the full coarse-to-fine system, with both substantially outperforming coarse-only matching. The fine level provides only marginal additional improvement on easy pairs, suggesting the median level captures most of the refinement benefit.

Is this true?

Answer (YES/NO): NO